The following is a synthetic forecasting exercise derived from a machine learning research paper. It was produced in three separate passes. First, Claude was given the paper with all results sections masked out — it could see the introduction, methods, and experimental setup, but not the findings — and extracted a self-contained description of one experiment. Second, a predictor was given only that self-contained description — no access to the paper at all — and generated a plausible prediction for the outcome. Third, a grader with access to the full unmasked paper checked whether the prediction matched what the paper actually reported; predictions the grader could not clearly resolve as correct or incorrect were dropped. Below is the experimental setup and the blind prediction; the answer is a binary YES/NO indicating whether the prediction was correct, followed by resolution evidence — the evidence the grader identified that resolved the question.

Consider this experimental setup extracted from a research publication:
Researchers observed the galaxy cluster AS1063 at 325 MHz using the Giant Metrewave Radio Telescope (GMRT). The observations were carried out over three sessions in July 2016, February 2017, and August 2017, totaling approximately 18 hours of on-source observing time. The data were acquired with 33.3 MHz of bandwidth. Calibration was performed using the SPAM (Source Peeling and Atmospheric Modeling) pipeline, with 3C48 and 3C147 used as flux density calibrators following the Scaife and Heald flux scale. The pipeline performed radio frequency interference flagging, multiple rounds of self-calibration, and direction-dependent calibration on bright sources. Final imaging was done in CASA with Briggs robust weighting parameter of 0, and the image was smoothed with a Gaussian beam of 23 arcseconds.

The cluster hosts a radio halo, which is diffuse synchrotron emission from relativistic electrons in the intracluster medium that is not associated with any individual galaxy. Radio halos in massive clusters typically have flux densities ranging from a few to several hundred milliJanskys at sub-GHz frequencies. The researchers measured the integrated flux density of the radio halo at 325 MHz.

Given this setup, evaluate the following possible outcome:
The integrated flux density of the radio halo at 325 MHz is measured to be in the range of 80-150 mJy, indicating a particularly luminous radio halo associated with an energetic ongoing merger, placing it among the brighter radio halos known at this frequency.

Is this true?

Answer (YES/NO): NO